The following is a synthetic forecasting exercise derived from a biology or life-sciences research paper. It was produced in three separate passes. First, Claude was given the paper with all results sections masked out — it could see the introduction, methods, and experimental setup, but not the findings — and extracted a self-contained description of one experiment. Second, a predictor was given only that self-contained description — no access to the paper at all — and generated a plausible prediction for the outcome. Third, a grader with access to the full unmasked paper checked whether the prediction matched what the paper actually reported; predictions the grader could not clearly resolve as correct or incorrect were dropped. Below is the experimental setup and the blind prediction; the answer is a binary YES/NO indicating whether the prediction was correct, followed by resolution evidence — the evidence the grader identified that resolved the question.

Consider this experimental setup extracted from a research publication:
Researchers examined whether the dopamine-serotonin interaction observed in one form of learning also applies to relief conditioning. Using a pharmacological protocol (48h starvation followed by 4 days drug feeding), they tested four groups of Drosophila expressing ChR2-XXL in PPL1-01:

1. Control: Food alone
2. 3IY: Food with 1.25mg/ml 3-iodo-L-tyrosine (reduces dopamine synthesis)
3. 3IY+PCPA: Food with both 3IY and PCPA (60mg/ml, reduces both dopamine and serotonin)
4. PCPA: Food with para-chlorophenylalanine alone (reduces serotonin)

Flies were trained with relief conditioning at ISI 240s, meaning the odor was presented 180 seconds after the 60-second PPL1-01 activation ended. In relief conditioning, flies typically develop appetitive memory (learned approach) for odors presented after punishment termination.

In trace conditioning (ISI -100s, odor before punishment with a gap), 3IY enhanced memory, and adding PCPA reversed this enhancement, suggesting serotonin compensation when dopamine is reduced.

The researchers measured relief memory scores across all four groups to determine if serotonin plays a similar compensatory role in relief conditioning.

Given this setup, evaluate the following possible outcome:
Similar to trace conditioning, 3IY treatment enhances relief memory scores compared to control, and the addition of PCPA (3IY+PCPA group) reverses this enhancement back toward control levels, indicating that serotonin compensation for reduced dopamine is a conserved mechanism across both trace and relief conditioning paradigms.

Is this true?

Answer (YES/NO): NO